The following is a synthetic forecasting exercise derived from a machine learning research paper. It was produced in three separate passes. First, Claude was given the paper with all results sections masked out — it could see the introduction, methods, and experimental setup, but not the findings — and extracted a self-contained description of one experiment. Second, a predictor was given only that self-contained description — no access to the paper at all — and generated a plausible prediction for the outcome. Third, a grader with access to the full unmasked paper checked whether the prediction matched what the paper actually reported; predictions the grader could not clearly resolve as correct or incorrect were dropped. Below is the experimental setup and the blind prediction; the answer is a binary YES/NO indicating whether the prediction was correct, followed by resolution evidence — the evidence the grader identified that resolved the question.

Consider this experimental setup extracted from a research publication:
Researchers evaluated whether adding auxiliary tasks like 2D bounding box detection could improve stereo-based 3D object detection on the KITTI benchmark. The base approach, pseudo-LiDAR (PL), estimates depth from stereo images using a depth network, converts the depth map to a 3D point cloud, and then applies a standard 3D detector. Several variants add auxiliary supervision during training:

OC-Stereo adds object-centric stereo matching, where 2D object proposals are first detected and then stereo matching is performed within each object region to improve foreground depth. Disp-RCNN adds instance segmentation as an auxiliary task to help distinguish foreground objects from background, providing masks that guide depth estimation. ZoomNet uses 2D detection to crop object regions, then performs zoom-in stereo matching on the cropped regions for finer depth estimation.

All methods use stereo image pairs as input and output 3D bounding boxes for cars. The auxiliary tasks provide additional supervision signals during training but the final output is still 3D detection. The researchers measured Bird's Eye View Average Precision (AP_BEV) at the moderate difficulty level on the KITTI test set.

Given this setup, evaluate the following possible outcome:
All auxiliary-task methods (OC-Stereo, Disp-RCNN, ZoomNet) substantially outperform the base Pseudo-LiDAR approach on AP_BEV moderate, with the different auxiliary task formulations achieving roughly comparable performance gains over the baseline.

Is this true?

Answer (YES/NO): NO